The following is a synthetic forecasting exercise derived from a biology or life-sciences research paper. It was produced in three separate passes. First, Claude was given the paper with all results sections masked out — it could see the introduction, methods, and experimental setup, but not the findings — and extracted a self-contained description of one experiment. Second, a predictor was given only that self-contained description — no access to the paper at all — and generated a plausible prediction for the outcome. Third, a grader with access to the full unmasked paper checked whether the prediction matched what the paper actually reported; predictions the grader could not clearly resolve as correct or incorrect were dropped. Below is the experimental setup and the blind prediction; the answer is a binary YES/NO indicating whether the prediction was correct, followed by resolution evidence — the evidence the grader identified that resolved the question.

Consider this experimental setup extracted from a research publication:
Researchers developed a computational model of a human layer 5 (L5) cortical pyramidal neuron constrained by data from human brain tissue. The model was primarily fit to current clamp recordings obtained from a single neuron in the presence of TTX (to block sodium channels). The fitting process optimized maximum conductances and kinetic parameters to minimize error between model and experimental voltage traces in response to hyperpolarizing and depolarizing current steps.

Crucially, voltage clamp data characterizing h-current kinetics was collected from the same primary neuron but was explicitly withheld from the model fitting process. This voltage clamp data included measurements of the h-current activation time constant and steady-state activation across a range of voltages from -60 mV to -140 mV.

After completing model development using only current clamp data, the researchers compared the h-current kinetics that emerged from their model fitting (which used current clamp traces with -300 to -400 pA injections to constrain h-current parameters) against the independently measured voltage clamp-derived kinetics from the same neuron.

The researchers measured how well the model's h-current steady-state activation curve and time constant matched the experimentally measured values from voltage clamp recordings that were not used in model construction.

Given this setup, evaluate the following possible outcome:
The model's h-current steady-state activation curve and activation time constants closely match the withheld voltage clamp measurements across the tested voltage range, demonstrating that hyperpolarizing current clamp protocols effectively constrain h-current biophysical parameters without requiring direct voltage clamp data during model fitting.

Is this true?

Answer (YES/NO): NO